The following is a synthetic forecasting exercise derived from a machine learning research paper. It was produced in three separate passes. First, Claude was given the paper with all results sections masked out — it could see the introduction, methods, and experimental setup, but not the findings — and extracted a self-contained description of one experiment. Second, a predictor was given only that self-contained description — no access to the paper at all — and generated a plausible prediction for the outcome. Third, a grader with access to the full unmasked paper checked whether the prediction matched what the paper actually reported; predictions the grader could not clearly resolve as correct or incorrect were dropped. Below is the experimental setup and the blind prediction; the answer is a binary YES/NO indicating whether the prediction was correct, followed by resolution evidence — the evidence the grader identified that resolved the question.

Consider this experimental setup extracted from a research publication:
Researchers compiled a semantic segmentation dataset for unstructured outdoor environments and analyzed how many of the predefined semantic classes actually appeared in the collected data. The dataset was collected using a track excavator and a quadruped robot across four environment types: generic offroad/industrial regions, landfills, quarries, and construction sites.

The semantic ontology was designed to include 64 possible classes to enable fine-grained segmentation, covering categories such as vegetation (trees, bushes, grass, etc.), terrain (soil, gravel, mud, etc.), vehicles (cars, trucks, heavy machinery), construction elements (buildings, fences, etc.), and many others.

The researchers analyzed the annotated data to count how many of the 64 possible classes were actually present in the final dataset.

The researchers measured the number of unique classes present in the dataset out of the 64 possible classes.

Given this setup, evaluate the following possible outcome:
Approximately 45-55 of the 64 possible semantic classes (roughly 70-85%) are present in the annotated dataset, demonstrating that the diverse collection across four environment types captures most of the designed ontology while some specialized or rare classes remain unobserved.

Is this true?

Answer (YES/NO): NO